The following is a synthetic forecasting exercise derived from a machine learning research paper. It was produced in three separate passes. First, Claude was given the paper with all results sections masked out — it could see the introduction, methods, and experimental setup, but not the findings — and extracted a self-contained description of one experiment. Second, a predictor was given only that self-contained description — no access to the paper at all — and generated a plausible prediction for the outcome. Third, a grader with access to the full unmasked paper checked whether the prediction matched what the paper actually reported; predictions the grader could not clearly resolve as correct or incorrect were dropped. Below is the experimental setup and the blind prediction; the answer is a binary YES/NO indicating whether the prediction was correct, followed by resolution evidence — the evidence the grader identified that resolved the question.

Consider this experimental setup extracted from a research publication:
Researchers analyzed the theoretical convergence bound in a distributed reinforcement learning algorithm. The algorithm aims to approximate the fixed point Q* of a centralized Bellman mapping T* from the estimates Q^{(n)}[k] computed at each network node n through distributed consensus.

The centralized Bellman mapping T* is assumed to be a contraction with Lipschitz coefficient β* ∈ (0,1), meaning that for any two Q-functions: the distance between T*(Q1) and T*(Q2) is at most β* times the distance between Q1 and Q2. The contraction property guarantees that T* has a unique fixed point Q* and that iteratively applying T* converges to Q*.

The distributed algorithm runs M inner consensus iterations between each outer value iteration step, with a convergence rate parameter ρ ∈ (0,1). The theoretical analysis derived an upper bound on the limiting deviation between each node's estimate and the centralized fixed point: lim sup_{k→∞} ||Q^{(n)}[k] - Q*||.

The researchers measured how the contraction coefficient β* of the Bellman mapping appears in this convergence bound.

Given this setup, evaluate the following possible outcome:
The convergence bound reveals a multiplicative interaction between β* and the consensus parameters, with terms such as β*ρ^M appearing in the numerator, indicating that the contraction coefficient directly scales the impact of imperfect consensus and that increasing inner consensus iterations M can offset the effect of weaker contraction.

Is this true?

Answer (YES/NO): NO